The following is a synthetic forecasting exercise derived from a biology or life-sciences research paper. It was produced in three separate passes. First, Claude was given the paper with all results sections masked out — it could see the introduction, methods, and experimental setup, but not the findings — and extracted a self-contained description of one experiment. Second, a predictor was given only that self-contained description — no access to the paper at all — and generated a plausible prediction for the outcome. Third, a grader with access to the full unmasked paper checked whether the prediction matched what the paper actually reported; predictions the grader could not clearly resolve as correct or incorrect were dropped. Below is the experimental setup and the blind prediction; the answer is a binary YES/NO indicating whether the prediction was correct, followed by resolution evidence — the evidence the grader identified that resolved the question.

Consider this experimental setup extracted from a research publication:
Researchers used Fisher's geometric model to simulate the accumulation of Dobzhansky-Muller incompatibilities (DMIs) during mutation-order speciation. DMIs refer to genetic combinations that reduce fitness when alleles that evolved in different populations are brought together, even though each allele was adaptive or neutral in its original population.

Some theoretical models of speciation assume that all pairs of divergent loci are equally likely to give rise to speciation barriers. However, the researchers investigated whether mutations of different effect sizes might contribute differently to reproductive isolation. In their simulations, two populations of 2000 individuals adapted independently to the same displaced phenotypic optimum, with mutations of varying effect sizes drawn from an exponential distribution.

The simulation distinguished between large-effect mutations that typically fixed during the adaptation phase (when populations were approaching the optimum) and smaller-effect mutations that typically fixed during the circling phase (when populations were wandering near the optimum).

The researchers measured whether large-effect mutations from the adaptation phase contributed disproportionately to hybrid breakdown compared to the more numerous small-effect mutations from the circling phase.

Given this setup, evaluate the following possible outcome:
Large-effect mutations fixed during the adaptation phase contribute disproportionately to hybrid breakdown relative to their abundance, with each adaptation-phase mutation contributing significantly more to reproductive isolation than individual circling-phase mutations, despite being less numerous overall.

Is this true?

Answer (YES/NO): NO